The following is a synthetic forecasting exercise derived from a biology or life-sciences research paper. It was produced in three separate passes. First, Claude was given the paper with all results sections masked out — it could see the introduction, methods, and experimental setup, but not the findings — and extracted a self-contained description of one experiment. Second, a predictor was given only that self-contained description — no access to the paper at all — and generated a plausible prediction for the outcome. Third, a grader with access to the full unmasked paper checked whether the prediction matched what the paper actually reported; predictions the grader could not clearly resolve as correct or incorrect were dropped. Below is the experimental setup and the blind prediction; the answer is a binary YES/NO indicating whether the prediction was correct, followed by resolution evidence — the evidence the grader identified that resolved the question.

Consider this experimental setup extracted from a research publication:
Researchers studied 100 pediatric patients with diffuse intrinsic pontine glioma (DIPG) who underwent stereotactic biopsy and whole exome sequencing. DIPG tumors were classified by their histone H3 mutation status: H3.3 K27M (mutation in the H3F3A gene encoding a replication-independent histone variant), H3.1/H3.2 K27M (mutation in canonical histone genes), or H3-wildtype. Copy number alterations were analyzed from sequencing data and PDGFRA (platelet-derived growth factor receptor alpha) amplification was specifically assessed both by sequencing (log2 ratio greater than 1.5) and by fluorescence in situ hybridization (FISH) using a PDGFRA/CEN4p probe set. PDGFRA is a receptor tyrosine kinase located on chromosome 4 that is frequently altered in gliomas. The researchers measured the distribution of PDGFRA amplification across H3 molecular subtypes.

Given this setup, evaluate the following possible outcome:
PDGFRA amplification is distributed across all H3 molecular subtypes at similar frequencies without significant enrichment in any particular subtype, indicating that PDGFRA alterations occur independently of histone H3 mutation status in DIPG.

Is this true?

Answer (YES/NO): NO